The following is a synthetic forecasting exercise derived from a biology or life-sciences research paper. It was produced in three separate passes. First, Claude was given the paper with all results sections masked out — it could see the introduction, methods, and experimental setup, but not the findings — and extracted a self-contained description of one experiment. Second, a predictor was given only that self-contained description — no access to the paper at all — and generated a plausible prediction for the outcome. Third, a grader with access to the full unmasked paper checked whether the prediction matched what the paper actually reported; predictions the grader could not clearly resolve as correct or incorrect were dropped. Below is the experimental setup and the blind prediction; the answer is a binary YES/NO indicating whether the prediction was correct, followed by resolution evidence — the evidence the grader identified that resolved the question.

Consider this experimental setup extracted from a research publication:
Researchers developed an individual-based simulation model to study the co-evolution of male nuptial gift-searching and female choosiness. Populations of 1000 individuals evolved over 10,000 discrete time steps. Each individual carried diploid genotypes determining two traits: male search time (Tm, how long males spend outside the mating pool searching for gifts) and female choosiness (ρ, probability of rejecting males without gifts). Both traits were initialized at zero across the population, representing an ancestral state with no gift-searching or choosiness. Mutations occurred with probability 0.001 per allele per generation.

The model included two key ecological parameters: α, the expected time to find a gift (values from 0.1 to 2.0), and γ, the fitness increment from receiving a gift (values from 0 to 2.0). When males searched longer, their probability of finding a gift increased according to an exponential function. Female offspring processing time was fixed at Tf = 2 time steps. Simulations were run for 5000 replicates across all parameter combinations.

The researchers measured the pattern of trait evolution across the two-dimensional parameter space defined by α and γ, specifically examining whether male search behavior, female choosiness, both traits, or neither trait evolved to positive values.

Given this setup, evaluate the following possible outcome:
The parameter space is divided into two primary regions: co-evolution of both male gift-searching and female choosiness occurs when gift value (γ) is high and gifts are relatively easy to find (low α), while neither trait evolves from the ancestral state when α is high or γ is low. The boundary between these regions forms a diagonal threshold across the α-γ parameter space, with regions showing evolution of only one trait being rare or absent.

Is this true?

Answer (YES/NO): NO